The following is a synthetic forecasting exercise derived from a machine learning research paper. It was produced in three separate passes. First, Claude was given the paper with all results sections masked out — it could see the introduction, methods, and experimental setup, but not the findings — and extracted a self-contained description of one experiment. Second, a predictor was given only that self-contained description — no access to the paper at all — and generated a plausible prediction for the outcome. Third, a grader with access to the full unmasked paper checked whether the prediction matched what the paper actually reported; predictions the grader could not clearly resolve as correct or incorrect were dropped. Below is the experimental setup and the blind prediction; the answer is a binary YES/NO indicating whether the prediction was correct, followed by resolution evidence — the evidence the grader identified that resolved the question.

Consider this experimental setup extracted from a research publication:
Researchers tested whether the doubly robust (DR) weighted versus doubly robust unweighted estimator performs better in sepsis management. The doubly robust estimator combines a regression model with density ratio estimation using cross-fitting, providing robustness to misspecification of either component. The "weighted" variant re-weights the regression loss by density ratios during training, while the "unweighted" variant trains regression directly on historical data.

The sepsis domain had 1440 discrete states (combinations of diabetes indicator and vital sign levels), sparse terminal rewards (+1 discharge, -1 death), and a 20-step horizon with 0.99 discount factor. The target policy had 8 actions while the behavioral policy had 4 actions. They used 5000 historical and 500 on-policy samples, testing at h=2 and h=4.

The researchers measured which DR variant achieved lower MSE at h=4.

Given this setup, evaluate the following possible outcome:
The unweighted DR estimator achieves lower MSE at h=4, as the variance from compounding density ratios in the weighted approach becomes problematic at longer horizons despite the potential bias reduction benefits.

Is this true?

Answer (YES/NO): YES